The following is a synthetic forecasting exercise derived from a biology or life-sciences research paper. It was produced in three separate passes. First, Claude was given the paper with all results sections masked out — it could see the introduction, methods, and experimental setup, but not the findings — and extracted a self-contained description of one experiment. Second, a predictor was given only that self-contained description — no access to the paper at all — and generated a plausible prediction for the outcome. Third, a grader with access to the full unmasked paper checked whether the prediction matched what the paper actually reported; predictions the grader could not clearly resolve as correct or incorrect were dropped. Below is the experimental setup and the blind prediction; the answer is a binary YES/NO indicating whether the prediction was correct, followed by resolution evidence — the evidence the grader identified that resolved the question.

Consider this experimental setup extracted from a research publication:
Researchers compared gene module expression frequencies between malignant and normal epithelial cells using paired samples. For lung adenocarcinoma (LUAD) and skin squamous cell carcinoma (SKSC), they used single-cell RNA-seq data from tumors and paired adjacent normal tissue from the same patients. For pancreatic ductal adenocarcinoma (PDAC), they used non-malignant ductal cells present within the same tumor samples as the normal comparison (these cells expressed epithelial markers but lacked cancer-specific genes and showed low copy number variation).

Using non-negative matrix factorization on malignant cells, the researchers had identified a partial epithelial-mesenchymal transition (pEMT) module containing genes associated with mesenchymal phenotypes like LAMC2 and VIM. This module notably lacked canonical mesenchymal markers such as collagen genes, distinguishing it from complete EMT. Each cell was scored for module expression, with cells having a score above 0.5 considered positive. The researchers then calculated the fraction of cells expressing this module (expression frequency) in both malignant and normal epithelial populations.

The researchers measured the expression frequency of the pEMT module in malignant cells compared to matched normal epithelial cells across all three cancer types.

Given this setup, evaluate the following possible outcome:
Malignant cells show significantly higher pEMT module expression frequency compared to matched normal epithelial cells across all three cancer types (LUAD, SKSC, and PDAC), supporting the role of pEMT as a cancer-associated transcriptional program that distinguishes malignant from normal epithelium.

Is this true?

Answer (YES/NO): YES